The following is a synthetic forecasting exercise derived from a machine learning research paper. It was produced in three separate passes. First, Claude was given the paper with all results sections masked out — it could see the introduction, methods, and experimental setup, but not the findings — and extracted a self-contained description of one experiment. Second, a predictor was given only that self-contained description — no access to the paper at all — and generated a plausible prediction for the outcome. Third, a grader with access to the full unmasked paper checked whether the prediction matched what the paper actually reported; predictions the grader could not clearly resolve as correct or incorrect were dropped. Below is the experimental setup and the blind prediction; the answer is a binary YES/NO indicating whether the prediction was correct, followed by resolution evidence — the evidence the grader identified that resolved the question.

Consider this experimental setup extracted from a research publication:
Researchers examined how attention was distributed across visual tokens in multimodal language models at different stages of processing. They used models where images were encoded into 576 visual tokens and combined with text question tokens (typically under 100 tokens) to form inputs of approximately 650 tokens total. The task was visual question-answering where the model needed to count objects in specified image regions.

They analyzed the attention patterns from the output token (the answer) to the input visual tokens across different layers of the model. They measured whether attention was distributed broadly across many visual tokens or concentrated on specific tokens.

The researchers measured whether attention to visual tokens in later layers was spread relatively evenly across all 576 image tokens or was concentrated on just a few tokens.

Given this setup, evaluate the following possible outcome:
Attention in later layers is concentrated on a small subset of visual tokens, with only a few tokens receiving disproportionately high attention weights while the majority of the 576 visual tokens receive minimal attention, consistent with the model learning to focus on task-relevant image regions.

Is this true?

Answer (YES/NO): YES